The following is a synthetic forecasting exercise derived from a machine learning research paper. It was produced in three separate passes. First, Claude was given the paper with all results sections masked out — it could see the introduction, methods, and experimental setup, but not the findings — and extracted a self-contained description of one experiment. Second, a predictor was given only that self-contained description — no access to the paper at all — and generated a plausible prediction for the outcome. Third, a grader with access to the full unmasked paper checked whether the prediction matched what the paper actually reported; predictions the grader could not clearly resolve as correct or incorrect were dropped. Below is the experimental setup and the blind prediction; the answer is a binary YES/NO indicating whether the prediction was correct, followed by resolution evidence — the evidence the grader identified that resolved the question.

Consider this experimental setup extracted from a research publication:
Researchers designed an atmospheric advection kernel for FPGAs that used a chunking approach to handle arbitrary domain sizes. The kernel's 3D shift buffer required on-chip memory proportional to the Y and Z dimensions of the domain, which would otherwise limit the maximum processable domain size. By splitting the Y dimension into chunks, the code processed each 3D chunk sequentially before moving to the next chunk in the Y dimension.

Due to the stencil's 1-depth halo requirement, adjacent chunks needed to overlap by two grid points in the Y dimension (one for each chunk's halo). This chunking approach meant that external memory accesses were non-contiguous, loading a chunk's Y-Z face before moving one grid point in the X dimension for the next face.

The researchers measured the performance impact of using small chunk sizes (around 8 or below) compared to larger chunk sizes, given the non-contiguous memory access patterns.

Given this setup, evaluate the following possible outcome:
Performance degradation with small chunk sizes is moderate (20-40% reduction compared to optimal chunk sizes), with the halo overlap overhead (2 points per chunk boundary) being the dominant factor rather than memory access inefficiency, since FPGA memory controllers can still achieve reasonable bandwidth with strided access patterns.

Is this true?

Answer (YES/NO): NO